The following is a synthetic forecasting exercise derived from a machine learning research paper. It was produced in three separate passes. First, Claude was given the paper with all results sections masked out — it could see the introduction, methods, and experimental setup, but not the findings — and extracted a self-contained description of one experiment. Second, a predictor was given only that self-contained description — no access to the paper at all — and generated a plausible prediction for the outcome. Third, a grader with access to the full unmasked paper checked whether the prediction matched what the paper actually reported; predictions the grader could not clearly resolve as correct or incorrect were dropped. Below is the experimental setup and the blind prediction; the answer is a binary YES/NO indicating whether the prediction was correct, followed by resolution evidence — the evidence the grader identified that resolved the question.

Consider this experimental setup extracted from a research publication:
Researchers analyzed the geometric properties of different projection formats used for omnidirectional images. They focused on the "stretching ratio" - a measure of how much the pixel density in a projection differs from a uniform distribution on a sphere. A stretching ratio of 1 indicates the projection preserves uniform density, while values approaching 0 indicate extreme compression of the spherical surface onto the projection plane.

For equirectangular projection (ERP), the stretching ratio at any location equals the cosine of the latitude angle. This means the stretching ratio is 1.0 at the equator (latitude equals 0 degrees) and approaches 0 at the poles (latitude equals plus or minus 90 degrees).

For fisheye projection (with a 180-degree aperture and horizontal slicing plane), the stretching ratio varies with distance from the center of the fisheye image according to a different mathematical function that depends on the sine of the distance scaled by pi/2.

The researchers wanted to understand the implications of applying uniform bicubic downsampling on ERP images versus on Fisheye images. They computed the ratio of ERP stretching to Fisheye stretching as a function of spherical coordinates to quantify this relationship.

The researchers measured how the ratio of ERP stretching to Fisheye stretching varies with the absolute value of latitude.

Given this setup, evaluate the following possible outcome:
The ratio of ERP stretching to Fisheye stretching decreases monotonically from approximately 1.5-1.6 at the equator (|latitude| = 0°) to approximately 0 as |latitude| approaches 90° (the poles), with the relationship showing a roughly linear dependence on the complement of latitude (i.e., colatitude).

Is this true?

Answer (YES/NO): YES